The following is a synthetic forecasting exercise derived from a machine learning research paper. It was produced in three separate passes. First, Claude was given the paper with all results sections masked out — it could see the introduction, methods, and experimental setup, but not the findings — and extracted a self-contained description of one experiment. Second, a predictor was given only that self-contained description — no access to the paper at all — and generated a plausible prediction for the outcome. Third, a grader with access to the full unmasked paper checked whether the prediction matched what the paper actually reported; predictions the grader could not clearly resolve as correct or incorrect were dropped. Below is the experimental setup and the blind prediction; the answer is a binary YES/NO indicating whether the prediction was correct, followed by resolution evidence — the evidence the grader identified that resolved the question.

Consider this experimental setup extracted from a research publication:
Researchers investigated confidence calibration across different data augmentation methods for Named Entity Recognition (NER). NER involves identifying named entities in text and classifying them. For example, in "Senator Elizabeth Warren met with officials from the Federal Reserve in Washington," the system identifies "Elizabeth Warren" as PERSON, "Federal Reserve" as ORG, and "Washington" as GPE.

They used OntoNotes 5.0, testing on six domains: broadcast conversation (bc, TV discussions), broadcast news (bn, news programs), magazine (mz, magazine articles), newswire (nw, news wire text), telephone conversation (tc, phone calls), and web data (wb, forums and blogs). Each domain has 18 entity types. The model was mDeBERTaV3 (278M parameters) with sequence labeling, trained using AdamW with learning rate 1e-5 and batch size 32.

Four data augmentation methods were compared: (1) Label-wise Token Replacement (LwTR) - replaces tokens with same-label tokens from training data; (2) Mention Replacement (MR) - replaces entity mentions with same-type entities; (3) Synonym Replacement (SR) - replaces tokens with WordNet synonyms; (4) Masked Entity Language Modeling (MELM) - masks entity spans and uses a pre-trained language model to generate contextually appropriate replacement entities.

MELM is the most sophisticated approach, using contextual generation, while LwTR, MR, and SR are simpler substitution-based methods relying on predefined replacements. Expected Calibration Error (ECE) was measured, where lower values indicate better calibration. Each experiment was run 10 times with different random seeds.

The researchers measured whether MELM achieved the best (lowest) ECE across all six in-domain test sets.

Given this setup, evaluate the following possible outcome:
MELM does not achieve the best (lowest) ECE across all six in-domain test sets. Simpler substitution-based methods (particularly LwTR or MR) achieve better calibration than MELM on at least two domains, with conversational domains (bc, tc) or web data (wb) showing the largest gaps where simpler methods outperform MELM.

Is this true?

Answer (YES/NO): NO